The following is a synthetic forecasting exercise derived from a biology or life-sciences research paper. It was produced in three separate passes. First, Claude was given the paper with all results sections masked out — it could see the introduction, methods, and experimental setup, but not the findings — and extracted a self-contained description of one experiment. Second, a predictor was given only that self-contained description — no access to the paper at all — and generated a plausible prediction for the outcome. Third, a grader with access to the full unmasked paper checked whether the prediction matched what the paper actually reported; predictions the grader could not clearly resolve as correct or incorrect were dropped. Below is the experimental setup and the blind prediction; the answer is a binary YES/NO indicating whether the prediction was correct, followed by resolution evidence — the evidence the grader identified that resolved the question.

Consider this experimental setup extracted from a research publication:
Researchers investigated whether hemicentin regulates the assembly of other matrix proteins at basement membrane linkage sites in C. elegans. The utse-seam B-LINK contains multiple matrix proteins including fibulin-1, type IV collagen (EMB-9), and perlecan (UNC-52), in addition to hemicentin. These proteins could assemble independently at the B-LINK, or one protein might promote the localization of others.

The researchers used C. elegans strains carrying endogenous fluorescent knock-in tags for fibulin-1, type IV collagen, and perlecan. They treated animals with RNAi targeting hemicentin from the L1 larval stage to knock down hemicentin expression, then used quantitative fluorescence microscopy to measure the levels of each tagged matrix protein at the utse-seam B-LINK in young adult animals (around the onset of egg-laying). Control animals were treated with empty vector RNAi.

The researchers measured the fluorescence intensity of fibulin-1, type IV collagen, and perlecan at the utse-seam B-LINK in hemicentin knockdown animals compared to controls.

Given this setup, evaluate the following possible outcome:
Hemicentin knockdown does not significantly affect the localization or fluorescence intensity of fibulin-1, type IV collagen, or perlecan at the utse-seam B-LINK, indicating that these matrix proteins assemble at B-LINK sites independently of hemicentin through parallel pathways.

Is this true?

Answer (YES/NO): NO